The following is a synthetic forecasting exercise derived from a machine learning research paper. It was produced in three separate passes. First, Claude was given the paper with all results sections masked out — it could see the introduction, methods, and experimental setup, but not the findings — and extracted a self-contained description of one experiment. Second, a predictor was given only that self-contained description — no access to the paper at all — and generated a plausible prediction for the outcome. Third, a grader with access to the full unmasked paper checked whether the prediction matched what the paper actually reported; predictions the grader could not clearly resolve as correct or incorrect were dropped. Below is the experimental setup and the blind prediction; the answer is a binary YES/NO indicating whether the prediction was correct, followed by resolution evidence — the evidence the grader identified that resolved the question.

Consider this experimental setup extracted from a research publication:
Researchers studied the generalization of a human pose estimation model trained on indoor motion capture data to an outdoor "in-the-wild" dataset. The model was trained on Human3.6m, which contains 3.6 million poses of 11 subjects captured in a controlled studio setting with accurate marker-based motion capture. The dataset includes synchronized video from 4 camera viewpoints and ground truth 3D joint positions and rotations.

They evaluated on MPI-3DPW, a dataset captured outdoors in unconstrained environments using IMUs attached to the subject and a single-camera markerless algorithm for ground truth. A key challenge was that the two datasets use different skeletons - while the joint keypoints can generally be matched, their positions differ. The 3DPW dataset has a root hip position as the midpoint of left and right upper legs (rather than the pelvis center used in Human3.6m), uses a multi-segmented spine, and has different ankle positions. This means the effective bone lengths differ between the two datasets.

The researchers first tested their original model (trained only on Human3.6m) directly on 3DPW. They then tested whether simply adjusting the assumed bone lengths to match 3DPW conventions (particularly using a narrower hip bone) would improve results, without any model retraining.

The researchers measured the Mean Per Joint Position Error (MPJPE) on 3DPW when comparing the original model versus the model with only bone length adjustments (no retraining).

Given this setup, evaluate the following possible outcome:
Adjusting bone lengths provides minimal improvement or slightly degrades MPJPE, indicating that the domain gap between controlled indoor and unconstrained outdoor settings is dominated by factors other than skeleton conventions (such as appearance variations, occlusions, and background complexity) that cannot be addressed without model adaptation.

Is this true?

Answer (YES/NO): NO